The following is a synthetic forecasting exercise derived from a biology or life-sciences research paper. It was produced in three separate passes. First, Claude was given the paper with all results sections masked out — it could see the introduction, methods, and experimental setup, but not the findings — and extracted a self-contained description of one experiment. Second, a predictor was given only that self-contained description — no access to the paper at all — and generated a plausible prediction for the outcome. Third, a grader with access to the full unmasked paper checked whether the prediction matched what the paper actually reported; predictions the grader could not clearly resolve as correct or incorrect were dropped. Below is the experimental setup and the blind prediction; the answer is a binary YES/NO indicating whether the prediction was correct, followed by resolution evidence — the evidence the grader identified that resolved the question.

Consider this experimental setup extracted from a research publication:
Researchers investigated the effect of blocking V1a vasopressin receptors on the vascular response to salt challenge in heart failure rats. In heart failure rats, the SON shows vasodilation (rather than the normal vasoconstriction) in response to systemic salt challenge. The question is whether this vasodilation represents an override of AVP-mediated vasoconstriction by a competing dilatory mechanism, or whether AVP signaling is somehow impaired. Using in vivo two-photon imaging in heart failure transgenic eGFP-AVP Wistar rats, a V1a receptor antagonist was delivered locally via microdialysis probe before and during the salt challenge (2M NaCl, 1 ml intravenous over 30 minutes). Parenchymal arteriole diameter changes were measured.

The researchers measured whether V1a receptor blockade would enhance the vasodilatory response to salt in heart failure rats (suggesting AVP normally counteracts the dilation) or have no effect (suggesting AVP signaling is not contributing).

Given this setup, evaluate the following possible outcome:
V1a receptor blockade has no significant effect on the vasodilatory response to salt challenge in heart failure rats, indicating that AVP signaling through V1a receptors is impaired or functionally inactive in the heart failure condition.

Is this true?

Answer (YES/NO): NO